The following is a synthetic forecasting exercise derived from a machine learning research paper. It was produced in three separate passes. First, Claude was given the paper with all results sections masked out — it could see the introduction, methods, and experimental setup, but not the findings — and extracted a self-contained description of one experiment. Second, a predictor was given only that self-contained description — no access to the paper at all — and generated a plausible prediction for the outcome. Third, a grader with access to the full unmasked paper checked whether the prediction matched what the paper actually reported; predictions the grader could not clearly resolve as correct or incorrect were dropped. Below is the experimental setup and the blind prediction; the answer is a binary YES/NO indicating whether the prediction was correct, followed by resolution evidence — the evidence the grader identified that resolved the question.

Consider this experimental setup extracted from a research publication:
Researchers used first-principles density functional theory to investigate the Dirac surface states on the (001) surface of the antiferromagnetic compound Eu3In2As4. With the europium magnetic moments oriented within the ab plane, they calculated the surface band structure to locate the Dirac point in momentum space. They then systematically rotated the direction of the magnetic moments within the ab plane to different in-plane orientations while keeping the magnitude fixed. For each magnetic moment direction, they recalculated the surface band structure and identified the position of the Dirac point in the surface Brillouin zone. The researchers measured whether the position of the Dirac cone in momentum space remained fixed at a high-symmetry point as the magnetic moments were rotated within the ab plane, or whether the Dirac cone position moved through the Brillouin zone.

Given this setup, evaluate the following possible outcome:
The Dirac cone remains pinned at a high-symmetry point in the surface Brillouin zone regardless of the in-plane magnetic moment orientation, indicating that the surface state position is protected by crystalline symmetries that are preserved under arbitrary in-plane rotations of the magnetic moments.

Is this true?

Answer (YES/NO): NO